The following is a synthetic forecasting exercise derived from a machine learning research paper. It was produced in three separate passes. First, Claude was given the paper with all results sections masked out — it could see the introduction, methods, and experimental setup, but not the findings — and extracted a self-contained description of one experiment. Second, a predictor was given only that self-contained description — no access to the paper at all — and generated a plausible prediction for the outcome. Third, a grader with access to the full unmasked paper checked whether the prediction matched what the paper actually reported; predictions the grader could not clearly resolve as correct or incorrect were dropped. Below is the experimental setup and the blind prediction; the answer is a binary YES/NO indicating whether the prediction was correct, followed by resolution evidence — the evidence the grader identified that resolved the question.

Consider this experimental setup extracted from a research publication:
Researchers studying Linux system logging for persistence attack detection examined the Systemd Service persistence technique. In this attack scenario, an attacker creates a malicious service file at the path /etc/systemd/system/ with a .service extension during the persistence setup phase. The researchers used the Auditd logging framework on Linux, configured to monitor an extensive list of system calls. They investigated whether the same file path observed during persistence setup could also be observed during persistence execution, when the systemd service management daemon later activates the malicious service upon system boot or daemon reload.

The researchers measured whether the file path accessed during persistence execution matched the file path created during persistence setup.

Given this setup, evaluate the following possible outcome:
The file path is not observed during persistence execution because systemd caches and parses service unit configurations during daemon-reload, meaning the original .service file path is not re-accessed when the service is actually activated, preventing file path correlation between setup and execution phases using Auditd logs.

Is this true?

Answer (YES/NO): YES